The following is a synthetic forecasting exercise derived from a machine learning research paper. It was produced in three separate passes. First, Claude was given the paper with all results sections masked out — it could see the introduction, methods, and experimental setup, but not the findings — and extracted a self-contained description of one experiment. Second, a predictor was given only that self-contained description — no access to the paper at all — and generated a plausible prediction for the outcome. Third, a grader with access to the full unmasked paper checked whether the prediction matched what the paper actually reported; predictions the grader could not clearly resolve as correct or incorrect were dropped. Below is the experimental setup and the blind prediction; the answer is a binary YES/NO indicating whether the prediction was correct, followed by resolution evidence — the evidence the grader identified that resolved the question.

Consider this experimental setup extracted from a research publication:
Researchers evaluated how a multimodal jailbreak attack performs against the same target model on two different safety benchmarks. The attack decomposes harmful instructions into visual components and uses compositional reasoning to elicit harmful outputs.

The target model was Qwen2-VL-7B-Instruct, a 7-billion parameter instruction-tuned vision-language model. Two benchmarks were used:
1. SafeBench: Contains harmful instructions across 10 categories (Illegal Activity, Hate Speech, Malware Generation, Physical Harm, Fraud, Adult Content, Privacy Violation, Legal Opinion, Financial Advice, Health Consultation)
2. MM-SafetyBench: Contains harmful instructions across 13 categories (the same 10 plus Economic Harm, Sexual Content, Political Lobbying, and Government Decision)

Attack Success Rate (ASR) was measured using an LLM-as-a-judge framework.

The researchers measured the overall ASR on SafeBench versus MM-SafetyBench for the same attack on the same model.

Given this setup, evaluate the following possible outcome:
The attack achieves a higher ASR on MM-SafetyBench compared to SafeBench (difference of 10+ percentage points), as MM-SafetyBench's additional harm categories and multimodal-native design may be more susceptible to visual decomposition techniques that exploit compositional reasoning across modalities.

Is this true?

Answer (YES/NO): NO